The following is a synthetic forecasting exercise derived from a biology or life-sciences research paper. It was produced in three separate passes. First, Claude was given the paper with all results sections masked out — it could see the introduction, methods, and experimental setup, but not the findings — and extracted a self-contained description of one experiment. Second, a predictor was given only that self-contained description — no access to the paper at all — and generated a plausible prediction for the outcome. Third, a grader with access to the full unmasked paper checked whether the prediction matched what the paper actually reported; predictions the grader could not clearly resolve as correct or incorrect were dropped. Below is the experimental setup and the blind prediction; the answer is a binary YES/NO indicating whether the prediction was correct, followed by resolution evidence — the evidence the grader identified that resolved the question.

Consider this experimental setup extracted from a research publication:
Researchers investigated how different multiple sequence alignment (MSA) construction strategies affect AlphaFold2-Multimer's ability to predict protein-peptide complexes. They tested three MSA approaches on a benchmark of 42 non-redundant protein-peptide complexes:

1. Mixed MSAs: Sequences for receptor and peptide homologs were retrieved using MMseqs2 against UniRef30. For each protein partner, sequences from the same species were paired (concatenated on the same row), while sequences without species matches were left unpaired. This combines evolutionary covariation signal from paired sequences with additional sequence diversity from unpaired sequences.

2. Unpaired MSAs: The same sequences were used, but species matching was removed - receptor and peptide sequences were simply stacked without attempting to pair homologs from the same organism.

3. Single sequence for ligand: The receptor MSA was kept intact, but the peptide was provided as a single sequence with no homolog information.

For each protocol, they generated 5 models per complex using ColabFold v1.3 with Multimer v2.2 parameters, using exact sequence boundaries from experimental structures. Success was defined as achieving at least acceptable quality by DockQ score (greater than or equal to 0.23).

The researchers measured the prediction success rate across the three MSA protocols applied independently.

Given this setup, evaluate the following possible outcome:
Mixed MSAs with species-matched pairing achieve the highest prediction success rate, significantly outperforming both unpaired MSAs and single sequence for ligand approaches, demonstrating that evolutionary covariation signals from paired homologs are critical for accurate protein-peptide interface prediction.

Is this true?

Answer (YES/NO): NO